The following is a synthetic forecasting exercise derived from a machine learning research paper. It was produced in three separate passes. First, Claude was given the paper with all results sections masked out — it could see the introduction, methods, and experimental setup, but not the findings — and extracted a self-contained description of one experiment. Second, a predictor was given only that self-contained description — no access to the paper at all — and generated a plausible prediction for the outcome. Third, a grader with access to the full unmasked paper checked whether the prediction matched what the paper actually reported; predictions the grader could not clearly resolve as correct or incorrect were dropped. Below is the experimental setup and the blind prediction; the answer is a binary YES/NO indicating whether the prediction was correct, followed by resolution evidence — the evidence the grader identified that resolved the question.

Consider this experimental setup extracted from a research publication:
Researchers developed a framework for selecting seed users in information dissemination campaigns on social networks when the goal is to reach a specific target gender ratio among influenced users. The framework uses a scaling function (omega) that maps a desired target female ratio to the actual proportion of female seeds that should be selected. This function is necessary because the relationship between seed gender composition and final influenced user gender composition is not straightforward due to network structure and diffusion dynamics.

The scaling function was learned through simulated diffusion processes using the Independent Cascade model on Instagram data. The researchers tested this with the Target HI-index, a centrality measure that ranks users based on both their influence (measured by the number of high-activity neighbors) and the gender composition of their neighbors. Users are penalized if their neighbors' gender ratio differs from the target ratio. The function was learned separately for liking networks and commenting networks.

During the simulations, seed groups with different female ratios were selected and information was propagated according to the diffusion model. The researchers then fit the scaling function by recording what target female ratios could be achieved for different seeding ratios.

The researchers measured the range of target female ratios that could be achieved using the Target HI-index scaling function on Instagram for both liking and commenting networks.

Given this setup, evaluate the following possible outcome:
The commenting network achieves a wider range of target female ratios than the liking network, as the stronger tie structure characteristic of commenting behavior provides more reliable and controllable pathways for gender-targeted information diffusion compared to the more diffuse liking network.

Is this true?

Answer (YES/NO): NO